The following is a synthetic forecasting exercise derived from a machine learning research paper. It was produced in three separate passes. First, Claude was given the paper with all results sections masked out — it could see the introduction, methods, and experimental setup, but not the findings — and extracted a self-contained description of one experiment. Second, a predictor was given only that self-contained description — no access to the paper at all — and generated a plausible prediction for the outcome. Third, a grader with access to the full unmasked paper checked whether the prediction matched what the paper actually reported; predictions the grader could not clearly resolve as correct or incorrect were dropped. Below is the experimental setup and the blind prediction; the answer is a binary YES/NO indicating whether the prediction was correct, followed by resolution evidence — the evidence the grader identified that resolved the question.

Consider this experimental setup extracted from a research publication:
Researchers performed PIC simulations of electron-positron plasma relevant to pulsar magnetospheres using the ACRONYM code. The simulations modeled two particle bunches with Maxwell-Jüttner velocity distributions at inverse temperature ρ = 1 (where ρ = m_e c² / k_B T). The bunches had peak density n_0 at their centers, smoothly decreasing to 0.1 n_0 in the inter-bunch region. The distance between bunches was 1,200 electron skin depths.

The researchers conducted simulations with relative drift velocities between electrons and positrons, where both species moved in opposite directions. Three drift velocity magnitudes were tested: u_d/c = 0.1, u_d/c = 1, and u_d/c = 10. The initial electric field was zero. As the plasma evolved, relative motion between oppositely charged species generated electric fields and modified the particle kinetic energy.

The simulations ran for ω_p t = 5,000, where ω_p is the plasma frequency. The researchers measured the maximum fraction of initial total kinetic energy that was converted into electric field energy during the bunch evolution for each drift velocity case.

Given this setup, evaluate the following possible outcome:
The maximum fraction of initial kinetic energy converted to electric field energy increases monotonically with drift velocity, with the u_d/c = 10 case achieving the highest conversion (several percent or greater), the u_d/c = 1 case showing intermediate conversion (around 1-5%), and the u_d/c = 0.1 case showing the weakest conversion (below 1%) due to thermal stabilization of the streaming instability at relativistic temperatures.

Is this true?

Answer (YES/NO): NO